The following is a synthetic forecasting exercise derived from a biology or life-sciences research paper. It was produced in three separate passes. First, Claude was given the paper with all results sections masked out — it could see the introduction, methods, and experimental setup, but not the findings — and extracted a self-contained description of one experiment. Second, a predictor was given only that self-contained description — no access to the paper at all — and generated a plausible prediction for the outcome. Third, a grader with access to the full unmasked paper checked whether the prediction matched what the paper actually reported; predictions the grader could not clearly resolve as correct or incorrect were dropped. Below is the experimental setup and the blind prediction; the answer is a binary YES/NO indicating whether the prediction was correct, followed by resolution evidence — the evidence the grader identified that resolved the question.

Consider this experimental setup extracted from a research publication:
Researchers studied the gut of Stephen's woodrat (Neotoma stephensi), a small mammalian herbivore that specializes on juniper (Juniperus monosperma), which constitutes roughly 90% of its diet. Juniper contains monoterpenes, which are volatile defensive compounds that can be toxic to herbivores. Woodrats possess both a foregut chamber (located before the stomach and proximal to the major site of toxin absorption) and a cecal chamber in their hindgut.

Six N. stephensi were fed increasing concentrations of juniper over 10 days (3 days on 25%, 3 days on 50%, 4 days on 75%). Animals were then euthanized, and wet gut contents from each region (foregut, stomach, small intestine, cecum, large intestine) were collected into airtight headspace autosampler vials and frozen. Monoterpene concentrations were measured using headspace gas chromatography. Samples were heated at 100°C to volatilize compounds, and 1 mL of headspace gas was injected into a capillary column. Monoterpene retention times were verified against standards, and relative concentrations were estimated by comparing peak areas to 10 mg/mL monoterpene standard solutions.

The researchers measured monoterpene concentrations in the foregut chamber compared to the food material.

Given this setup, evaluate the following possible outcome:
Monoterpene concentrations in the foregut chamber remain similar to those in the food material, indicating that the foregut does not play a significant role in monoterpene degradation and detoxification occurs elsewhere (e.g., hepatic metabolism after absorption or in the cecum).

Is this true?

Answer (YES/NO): YES